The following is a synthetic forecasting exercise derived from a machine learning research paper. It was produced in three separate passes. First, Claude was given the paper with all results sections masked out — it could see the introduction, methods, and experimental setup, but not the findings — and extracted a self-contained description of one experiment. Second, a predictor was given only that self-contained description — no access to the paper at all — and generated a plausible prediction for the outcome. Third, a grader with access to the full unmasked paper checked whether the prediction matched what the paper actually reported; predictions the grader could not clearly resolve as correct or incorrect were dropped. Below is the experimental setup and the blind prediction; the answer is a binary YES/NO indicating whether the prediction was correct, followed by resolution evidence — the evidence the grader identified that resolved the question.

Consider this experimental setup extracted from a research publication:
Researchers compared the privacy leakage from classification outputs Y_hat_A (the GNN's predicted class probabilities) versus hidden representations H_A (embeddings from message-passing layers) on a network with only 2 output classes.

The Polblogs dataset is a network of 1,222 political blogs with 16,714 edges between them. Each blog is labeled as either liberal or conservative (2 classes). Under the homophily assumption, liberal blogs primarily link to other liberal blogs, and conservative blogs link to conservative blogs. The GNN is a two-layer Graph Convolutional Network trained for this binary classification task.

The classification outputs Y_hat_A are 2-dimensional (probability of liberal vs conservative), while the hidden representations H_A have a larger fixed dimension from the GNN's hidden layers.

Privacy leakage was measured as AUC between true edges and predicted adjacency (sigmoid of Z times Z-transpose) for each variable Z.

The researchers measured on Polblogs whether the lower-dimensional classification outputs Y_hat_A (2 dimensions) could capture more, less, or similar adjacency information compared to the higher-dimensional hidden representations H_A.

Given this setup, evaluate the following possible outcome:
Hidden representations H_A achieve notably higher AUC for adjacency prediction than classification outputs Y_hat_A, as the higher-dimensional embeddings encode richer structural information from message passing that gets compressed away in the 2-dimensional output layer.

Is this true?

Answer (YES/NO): NO